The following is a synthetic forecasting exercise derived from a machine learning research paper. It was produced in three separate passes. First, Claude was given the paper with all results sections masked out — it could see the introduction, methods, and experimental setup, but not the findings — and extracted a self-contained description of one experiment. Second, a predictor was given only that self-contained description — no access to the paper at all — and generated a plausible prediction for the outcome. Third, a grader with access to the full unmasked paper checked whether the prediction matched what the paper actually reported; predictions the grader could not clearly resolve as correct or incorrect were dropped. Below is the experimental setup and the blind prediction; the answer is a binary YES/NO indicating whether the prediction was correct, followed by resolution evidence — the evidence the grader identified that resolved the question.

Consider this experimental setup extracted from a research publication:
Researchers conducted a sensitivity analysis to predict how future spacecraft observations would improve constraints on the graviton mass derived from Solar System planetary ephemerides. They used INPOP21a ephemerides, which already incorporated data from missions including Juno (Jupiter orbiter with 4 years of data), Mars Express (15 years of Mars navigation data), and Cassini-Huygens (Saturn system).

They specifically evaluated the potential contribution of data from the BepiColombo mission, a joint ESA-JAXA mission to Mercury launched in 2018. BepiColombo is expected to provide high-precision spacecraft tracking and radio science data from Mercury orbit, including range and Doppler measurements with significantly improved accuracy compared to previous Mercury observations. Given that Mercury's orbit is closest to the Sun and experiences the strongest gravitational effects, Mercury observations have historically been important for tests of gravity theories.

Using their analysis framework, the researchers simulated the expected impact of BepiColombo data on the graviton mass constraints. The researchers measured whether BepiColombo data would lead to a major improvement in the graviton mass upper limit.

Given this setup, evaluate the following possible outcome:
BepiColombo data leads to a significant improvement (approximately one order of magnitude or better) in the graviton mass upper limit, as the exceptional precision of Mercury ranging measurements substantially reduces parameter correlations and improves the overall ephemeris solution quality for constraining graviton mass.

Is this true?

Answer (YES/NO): NO